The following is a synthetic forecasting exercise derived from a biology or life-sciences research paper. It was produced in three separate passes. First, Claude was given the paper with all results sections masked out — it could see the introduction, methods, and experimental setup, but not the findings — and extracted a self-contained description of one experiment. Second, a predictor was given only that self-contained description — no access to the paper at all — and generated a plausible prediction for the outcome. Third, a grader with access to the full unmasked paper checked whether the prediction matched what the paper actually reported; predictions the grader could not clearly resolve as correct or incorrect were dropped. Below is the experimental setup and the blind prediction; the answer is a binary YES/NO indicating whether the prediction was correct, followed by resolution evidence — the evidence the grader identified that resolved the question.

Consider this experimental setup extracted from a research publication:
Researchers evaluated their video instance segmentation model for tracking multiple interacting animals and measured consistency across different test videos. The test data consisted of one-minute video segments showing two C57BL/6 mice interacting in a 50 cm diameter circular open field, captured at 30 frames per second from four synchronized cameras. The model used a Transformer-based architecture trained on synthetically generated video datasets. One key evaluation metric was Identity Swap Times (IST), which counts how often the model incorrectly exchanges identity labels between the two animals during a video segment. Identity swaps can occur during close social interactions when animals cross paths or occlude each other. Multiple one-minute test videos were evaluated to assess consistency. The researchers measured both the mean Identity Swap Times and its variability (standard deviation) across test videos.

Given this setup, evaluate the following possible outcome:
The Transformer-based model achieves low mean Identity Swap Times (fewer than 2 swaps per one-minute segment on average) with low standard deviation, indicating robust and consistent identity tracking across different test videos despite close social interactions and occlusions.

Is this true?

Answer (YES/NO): NO